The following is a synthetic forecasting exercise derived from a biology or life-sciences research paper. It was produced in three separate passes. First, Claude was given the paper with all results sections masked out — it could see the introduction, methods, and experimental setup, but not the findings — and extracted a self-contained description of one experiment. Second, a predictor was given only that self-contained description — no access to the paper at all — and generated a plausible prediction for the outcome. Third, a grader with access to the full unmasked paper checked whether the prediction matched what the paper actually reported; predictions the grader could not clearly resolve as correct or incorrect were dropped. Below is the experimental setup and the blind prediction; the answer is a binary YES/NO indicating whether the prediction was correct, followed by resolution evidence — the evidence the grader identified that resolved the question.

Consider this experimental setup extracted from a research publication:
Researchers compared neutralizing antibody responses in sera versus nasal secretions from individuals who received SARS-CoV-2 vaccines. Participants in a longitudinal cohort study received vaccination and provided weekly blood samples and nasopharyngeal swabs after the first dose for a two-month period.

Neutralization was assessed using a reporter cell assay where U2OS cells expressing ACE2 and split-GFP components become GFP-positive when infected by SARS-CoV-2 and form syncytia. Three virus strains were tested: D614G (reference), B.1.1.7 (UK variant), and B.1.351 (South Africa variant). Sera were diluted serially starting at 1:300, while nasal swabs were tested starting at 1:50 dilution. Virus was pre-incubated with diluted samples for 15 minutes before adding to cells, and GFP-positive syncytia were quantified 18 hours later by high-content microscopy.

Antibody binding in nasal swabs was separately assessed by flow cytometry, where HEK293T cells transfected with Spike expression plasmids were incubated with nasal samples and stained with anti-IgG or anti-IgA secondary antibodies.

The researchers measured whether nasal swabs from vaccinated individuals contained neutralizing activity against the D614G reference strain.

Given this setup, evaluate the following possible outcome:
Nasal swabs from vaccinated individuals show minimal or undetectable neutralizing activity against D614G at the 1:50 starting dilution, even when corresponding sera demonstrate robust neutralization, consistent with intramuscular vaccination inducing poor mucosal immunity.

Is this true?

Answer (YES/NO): YES